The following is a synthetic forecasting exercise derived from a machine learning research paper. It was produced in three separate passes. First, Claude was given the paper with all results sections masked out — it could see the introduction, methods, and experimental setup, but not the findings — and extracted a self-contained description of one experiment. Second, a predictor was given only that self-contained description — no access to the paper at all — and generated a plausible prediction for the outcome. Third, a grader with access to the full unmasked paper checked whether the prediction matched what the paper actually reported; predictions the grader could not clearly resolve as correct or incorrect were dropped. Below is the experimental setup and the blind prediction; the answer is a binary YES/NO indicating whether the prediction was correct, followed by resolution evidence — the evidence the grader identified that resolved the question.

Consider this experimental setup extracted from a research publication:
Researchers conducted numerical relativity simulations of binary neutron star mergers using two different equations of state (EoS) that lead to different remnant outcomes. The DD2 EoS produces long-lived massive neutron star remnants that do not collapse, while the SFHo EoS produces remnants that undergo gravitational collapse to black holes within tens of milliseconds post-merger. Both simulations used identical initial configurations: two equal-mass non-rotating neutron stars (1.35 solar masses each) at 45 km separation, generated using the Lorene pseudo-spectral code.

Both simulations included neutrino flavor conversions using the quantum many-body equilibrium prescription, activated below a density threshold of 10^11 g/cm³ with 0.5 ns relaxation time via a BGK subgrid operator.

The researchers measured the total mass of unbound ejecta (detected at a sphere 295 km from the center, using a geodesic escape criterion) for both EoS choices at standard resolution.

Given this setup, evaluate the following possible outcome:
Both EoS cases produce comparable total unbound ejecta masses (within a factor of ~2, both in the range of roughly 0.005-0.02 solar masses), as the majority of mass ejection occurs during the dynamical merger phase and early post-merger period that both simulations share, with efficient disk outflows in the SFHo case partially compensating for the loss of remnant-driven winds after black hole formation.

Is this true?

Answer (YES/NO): NO